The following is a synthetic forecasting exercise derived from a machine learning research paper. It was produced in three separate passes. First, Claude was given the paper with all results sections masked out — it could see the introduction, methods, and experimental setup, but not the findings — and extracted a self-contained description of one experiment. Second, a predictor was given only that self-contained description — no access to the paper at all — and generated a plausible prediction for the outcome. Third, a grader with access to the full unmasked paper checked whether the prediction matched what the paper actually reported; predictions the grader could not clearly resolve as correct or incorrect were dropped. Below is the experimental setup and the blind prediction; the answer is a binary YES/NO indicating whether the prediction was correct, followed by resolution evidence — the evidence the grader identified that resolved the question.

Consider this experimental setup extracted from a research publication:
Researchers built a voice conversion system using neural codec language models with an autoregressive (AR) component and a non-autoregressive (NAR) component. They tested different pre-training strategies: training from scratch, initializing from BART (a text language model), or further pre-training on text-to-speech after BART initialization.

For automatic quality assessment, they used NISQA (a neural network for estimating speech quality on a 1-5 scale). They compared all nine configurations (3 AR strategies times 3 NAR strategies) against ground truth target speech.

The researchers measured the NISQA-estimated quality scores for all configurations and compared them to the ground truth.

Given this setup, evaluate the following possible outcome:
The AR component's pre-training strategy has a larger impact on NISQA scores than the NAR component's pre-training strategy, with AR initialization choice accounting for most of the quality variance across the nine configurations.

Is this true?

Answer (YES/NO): NO